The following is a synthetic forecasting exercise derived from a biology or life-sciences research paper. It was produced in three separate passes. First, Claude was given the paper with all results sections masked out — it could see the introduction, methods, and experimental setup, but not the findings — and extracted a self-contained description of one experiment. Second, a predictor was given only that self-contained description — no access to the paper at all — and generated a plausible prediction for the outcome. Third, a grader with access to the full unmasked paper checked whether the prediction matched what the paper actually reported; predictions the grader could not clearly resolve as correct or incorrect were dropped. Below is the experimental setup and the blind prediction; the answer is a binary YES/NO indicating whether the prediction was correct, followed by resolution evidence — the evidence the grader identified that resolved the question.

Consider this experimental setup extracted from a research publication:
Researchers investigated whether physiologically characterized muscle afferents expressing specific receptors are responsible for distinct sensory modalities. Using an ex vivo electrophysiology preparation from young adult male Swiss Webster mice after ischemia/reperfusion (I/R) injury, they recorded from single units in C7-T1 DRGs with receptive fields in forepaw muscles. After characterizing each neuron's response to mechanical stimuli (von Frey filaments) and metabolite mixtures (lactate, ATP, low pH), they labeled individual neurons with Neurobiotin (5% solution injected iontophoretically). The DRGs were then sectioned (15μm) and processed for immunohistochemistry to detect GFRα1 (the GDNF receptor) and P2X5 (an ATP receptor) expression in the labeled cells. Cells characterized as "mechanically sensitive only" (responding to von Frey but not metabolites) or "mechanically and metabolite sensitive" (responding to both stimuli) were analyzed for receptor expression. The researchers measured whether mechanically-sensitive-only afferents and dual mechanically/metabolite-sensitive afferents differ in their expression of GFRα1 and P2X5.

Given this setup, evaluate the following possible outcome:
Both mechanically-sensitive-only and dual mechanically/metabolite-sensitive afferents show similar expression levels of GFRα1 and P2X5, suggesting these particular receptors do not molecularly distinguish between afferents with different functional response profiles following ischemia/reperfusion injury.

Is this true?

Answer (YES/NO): NO